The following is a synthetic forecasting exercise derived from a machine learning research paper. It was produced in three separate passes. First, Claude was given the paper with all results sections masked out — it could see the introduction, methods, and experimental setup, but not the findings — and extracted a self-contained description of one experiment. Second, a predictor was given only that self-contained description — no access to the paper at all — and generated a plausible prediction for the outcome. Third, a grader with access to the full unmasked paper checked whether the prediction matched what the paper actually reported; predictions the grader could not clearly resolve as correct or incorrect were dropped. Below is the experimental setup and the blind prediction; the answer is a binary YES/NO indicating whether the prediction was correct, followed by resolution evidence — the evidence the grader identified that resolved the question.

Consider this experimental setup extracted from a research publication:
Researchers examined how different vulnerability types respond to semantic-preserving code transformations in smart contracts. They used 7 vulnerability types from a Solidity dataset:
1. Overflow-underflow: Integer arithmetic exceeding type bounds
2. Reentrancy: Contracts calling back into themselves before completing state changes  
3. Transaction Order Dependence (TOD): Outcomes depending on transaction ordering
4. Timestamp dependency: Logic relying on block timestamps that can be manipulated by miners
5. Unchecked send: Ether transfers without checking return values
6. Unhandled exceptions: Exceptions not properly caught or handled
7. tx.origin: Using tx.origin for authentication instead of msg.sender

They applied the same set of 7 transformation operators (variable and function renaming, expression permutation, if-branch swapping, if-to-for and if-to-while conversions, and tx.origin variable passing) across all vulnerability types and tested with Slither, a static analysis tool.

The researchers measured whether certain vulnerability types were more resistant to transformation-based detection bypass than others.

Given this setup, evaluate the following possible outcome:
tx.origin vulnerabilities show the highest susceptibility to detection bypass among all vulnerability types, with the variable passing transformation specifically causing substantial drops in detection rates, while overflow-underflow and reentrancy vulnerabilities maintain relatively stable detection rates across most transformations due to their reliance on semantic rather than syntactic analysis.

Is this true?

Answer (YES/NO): NO